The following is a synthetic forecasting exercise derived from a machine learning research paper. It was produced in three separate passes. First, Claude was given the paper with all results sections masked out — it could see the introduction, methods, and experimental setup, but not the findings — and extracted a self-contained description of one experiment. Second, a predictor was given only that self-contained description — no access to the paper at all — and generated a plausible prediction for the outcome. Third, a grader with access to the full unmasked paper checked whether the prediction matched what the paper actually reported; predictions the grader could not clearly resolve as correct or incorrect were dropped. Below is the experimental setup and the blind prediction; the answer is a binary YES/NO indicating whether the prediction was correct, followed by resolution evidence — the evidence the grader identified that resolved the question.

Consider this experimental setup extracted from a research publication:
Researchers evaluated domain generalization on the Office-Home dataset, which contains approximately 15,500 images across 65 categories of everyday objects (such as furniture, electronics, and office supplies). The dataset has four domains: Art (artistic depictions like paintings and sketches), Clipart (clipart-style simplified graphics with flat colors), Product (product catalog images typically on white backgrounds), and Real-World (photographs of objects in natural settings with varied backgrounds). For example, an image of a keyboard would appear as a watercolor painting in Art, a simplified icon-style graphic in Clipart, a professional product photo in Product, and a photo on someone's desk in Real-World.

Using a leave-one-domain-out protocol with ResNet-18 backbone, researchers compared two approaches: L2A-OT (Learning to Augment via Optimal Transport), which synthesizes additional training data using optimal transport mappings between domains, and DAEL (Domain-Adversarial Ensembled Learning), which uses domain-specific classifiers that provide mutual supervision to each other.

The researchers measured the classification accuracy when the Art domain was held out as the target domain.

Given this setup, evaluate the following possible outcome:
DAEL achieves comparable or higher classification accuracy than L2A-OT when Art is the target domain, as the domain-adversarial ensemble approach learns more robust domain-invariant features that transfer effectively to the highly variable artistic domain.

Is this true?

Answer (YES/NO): NO